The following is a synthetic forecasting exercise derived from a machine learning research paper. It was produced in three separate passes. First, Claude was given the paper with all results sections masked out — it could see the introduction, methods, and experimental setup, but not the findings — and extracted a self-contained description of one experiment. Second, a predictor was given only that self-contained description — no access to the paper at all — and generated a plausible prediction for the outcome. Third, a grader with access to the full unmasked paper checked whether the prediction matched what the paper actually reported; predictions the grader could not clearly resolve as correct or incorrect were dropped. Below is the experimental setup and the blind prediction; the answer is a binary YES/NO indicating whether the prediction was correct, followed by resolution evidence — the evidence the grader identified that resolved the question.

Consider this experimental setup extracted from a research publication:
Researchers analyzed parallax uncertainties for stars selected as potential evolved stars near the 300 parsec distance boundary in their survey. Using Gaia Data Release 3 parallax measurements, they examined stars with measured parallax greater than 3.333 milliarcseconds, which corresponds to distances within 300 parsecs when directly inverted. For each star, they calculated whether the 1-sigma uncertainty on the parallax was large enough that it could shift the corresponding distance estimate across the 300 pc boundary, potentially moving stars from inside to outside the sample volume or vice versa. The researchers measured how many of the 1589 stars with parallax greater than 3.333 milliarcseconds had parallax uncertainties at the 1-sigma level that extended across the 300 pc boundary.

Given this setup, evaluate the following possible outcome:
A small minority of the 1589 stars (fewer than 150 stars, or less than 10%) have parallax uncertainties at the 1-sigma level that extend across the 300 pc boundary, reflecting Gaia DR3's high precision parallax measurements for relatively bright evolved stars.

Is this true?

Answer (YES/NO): YES